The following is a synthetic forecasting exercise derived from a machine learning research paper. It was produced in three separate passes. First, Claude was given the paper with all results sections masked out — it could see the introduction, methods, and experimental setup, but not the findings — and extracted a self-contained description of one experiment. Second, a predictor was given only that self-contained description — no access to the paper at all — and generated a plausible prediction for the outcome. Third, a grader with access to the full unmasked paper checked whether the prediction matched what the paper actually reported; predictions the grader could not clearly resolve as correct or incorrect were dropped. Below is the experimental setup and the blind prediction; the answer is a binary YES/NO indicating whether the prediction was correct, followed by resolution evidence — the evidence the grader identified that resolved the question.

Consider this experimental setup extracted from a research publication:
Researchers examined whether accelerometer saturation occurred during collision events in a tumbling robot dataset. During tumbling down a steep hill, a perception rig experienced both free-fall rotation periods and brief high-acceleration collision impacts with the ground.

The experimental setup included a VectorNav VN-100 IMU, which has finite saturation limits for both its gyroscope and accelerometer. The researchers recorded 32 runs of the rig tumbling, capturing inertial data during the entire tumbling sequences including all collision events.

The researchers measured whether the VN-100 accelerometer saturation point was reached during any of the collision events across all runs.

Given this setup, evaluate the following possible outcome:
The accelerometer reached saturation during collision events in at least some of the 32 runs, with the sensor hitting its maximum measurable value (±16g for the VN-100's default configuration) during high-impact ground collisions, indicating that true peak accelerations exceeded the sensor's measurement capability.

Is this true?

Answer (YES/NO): YES